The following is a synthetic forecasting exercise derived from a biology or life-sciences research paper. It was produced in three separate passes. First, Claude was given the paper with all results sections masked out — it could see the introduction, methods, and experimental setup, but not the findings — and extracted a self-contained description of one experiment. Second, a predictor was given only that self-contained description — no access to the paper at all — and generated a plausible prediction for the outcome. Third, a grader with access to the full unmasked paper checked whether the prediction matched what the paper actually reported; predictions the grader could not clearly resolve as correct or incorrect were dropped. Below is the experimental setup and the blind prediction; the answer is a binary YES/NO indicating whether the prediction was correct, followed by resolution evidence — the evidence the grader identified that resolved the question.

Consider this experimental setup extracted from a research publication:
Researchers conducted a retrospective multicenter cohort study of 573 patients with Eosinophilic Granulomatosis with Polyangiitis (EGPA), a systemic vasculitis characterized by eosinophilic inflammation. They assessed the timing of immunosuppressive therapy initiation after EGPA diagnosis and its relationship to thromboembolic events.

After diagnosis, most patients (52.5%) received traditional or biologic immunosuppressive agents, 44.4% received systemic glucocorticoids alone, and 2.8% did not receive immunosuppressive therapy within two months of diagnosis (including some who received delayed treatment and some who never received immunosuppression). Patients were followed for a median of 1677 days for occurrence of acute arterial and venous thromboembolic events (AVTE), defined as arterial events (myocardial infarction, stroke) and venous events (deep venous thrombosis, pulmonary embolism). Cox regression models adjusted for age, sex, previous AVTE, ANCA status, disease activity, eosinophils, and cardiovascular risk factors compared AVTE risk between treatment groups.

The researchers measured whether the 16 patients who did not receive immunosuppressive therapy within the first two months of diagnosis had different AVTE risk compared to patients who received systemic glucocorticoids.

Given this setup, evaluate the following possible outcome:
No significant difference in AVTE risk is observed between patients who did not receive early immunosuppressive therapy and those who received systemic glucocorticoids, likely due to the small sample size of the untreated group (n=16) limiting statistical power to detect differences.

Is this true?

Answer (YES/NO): NO